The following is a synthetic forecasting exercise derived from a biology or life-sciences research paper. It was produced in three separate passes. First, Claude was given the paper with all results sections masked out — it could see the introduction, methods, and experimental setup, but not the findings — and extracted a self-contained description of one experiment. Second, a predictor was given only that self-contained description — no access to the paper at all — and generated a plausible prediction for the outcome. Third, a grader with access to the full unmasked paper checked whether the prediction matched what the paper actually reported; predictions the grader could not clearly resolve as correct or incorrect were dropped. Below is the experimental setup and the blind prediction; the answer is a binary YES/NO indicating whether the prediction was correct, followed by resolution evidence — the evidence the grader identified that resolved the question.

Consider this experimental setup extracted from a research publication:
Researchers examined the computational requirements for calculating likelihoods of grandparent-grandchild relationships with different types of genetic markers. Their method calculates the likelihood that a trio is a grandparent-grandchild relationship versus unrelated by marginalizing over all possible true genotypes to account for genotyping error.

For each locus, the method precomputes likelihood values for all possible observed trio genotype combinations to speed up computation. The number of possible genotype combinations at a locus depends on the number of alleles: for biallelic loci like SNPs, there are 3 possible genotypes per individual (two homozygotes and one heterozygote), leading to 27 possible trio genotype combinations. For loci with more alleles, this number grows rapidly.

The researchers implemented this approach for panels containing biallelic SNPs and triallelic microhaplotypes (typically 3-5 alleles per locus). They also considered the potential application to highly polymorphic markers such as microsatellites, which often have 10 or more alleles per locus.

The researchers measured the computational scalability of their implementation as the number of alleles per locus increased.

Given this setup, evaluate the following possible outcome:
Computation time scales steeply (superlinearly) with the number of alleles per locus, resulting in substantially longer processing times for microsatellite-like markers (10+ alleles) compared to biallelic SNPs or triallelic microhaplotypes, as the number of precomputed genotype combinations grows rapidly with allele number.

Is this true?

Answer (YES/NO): YES